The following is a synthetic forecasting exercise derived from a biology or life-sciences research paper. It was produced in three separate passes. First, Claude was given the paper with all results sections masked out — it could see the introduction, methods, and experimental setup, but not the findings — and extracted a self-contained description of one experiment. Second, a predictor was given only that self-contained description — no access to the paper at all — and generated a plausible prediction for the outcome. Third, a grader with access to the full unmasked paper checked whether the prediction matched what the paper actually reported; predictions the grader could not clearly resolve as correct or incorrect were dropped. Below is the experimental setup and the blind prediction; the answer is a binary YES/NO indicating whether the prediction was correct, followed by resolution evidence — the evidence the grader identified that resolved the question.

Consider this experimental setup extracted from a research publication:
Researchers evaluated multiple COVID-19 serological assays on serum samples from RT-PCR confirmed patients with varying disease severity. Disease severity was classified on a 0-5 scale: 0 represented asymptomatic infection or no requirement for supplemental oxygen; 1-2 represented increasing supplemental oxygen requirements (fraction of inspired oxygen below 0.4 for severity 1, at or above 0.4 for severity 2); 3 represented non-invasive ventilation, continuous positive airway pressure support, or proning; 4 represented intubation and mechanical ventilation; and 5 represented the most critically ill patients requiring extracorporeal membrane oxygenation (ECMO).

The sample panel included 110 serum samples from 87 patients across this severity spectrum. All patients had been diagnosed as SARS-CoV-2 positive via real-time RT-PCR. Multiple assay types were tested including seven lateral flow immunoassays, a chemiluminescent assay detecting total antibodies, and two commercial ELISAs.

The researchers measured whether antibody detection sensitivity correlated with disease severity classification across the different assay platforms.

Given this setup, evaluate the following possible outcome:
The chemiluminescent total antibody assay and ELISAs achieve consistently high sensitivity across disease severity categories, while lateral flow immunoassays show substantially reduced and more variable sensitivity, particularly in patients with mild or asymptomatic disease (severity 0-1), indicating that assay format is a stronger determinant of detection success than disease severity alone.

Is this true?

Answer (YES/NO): NO